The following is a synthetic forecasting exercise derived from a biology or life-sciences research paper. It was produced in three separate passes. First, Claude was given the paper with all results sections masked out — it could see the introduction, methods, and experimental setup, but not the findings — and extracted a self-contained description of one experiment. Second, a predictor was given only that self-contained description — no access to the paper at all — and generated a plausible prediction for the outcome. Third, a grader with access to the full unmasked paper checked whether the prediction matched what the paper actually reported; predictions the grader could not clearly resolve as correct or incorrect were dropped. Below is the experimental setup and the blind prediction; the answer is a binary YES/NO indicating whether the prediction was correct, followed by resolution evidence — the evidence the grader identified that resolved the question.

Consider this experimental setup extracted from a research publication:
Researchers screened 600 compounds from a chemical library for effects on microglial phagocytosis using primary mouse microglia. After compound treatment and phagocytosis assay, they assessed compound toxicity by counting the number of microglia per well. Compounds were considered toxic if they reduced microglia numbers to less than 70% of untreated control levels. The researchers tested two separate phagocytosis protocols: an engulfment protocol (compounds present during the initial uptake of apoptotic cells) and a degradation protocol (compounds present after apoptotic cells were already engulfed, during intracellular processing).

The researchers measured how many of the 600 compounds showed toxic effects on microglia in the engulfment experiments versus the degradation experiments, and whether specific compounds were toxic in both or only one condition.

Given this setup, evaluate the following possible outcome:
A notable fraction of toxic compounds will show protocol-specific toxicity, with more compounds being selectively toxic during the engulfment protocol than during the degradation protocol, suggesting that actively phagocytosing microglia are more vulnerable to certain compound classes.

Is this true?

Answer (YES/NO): YES